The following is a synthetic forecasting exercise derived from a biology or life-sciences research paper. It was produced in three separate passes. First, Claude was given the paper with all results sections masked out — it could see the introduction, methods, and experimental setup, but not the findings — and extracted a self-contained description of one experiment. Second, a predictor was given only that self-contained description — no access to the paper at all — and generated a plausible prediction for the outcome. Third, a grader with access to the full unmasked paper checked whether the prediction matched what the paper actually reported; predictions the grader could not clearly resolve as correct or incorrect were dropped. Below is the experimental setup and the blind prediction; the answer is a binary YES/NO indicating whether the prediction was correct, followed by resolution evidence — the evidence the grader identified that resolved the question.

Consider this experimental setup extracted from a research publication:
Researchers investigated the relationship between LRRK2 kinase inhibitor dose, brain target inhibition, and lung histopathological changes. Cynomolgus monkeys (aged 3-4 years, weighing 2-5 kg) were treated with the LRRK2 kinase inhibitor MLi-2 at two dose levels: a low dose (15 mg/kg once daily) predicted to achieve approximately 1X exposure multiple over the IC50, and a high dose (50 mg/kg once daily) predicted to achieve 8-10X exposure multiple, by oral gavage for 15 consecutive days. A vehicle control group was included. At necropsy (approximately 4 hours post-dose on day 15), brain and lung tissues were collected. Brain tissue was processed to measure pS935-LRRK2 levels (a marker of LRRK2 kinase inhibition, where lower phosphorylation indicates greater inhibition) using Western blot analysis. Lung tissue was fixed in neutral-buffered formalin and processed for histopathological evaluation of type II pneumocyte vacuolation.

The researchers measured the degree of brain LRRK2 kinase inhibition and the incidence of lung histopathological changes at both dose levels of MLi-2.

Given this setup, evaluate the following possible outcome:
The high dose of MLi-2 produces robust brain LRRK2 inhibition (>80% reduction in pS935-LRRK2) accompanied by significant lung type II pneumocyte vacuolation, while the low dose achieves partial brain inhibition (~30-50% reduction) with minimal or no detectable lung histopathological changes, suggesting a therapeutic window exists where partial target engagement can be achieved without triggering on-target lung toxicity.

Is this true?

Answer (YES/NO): NO